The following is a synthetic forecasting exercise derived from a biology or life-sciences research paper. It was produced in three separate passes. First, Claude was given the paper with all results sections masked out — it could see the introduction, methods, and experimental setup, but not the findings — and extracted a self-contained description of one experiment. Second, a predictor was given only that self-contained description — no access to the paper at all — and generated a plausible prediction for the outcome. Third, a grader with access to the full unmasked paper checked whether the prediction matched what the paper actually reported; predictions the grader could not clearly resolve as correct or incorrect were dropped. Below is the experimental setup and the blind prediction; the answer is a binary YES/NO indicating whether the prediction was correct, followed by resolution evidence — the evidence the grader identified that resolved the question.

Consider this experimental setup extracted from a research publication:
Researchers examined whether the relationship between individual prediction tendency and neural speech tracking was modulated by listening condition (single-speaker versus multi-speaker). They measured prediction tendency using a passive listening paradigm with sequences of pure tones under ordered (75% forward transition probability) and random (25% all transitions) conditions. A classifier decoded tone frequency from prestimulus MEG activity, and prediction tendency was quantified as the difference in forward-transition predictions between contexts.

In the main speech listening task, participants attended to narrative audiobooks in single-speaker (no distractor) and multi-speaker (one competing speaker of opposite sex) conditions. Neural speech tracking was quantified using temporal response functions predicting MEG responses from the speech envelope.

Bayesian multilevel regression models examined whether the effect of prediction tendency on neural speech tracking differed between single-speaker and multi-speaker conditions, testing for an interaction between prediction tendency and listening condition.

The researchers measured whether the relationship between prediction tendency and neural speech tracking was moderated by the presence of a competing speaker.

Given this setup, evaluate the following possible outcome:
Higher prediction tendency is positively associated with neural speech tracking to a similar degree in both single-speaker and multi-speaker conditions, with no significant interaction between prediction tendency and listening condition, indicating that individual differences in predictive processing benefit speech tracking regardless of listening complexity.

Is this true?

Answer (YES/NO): YES